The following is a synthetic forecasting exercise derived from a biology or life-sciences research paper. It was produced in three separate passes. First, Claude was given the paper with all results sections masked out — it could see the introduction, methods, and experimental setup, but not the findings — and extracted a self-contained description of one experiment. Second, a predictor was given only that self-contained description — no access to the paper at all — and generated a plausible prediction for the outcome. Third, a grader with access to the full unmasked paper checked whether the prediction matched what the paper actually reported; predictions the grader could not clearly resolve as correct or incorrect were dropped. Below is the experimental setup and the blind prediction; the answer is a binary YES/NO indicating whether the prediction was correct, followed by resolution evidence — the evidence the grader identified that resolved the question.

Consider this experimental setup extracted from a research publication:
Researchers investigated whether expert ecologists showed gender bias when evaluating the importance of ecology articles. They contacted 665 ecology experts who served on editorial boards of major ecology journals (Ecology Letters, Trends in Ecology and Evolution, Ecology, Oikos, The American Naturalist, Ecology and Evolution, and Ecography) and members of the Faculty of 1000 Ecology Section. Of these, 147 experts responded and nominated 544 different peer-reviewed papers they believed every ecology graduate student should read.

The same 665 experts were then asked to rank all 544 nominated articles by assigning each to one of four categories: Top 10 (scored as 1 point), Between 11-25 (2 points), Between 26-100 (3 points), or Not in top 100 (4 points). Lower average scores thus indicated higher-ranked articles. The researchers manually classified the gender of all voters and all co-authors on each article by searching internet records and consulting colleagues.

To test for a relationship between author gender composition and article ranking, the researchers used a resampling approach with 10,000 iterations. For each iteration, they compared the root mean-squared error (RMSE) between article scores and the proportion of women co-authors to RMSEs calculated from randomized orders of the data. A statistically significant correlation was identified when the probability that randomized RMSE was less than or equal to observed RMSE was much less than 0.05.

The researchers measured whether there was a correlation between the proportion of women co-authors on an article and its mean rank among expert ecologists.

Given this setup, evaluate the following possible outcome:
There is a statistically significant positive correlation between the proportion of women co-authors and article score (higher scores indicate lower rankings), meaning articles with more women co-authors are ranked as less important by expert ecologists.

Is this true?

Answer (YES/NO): YES